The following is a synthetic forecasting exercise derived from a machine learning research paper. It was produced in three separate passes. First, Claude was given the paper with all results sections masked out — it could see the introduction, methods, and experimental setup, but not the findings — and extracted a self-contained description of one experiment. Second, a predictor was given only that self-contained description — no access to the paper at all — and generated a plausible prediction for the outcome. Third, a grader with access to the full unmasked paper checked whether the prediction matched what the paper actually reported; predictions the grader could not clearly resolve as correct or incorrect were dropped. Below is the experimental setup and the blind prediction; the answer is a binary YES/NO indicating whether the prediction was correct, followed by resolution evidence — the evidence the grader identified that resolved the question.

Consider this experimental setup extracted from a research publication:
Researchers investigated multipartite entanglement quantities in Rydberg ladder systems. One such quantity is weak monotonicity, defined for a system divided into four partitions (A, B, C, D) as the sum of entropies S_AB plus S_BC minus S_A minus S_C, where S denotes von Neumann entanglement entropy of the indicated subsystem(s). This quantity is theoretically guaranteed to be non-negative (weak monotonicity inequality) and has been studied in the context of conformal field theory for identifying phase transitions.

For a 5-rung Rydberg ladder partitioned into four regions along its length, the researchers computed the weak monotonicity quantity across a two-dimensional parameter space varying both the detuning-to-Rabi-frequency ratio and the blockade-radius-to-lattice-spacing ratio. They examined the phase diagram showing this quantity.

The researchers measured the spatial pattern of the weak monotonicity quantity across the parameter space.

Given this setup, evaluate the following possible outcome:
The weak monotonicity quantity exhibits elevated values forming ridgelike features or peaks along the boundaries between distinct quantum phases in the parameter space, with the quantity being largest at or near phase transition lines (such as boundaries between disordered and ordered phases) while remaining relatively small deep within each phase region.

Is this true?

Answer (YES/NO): YES